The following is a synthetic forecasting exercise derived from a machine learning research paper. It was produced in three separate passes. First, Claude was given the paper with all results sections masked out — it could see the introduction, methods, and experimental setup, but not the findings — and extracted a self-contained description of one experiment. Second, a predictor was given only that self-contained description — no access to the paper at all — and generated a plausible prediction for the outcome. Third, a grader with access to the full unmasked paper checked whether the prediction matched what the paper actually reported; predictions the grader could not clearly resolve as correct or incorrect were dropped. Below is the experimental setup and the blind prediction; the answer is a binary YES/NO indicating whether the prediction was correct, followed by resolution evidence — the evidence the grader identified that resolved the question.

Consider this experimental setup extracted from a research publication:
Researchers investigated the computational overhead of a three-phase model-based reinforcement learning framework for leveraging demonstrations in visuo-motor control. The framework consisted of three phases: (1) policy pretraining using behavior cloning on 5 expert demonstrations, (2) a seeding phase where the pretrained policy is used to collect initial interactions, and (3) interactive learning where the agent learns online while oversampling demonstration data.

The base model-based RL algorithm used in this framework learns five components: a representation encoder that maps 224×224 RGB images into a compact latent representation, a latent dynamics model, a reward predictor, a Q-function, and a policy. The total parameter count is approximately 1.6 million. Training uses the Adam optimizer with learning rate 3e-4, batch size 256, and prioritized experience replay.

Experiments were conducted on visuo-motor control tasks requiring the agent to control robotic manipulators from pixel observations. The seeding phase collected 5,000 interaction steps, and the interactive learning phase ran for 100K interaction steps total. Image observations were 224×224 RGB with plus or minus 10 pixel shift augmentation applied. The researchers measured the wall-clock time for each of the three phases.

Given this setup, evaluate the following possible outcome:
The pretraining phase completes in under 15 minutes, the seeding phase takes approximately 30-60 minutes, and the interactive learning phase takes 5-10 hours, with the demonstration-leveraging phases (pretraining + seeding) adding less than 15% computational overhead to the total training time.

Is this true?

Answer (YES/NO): YES